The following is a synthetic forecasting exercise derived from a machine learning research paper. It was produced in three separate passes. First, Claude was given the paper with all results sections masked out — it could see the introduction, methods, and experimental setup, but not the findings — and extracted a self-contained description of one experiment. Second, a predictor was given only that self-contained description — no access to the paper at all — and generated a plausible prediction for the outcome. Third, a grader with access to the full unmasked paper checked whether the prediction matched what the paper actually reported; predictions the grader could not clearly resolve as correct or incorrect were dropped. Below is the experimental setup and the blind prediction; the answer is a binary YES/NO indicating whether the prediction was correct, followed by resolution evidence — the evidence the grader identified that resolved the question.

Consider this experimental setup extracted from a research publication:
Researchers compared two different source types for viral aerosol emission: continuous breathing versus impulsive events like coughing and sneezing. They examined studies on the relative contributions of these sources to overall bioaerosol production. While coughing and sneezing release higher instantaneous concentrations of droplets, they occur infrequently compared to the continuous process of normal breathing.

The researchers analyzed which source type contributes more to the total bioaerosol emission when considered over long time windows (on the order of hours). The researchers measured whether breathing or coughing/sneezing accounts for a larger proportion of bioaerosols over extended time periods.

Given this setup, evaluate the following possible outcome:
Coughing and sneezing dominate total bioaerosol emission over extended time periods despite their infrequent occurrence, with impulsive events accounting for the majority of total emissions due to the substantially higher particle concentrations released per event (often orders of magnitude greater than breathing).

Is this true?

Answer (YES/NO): NO